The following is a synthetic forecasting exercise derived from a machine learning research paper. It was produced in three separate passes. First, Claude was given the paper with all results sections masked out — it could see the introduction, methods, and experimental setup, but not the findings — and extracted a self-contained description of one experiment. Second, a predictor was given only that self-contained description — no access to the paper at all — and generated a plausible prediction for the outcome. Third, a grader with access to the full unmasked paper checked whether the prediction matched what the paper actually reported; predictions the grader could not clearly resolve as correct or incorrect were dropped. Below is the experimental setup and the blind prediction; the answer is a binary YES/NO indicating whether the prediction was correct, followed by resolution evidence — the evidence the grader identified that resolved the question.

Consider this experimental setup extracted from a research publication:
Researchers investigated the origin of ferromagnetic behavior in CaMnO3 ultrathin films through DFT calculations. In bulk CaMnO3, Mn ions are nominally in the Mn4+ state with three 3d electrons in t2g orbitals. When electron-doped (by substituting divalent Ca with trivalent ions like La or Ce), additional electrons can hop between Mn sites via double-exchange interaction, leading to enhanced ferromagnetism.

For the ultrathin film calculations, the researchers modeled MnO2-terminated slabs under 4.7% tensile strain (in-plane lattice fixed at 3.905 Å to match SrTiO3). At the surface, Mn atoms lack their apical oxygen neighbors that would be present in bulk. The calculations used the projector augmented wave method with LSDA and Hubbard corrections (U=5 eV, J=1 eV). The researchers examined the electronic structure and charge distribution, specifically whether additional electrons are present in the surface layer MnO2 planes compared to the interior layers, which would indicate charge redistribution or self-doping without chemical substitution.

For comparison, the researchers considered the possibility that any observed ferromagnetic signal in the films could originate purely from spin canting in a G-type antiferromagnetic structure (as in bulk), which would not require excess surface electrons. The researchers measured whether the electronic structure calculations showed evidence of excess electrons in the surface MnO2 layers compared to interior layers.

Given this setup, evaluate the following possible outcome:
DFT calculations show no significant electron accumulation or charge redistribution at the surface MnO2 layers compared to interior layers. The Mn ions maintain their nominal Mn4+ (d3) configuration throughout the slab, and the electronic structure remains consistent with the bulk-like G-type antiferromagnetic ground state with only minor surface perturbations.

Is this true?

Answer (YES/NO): NO